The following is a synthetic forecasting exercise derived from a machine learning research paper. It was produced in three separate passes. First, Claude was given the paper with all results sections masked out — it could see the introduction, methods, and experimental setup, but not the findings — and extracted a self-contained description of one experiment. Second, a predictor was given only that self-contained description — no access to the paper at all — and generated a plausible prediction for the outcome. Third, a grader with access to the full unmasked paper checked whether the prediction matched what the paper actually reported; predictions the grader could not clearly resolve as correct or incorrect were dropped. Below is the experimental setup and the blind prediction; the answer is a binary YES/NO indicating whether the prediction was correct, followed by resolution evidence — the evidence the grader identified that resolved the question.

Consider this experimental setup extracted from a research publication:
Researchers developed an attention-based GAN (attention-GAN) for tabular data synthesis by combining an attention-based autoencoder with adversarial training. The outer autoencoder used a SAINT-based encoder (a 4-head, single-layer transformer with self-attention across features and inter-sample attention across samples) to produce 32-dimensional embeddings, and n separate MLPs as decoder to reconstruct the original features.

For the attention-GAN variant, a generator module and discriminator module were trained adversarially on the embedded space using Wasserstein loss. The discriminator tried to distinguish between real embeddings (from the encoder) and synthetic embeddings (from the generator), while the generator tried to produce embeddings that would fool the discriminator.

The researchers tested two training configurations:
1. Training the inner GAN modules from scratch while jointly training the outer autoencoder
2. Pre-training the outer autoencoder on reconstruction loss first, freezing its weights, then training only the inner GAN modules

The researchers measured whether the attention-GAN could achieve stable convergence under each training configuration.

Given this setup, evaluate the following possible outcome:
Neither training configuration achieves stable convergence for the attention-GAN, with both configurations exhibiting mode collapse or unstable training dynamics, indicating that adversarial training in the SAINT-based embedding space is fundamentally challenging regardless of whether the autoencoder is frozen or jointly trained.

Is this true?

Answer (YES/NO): NO